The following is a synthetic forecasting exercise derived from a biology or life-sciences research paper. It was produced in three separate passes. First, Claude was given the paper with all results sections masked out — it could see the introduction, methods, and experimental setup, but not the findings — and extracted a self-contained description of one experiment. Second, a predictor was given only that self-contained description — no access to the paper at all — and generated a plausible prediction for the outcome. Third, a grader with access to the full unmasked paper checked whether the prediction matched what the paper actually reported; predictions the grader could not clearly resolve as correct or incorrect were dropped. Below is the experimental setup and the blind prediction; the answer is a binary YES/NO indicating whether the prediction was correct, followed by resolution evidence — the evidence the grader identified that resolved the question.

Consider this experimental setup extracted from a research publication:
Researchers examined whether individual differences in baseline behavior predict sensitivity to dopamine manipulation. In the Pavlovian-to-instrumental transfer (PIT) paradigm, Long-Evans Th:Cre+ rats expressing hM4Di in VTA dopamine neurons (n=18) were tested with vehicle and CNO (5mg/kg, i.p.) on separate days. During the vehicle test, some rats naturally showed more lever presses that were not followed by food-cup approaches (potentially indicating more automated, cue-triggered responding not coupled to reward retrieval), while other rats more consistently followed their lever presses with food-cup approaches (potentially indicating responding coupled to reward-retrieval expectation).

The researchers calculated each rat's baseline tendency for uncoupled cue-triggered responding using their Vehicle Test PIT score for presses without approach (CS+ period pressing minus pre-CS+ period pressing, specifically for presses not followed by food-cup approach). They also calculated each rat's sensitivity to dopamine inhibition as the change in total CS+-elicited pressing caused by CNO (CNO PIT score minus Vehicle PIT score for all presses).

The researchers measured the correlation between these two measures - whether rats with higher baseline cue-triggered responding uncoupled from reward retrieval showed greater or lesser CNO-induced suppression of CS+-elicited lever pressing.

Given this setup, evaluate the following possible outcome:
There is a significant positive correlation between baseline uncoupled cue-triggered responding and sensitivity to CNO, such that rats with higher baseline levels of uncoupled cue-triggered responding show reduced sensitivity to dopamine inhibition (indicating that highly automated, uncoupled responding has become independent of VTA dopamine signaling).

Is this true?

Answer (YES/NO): NO